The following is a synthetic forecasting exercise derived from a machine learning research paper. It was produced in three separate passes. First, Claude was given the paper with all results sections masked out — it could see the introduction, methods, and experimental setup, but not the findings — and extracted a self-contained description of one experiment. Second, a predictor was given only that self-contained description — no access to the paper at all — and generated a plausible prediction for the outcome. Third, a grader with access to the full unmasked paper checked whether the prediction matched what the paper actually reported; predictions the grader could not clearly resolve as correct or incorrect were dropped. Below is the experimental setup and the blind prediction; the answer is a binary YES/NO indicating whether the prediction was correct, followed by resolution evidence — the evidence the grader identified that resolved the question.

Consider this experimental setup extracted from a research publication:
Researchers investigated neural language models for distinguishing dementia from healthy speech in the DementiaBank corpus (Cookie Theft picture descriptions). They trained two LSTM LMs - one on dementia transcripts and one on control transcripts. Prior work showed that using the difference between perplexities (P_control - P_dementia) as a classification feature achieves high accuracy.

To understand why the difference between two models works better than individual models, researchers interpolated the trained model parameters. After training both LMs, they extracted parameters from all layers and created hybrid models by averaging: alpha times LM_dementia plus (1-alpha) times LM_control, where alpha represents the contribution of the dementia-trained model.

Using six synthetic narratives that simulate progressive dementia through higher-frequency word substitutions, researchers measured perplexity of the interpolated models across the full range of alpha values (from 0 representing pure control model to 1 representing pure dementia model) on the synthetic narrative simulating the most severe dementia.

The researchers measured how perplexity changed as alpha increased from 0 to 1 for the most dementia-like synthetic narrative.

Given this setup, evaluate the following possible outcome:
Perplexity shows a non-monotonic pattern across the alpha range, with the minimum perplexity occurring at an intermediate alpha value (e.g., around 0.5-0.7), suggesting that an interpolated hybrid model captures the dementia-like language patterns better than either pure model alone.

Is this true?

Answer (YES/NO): NO